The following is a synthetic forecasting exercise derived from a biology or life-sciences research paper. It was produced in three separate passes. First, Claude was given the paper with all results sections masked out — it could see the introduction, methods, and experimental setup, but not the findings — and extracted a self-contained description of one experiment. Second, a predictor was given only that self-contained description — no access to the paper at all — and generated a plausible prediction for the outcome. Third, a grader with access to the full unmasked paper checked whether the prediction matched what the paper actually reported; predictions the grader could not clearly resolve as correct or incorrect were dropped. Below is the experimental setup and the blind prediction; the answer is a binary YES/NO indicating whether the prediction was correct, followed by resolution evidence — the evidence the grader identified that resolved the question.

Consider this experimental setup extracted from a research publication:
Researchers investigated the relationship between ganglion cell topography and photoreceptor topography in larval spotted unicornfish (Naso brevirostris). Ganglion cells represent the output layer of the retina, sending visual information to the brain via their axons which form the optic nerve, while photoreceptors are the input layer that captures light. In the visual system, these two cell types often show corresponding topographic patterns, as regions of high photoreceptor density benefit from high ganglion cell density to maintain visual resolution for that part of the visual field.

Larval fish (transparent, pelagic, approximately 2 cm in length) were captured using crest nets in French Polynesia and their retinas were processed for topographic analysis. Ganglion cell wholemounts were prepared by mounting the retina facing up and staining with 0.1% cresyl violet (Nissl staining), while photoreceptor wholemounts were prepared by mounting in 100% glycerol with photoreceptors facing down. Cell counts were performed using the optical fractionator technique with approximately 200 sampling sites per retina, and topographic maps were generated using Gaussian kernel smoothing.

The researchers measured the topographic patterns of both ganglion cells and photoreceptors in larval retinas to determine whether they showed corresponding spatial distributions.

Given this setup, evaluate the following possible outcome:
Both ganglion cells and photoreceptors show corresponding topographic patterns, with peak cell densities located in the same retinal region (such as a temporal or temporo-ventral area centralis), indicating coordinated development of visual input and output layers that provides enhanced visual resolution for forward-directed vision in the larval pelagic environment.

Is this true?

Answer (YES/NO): NO